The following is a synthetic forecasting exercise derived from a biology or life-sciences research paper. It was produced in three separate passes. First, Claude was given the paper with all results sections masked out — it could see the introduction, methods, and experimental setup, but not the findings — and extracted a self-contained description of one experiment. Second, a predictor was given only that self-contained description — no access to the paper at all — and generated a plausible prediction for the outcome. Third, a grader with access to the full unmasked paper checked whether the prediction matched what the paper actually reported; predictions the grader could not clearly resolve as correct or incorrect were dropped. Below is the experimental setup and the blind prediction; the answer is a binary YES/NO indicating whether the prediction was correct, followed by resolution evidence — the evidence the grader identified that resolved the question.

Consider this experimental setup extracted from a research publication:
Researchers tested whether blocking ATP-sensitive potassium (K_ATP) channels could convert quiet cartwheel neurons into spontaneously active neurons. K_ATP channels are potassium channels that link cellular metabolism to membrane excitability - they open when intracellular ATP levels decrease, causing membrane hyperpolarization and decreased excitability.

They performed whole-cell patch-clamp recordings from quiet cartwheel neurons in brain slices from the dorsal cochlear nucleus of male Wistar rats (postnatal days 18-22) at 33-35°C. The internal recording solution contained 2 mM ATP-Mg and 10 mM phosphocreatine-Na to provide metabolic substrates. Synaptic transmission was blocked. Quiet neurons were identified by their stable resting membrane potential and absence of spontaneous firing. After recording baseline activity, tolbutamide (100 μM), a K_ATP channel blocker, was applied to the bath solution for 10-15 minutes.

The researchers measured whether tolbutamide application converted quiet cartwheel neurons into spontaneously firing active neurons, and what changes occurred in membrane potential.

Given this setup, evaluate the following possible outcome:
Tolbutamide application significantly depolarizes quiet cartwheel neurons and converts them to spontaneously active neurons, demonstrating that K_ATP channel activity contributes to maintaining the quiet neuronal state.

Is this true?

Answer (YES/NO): YES